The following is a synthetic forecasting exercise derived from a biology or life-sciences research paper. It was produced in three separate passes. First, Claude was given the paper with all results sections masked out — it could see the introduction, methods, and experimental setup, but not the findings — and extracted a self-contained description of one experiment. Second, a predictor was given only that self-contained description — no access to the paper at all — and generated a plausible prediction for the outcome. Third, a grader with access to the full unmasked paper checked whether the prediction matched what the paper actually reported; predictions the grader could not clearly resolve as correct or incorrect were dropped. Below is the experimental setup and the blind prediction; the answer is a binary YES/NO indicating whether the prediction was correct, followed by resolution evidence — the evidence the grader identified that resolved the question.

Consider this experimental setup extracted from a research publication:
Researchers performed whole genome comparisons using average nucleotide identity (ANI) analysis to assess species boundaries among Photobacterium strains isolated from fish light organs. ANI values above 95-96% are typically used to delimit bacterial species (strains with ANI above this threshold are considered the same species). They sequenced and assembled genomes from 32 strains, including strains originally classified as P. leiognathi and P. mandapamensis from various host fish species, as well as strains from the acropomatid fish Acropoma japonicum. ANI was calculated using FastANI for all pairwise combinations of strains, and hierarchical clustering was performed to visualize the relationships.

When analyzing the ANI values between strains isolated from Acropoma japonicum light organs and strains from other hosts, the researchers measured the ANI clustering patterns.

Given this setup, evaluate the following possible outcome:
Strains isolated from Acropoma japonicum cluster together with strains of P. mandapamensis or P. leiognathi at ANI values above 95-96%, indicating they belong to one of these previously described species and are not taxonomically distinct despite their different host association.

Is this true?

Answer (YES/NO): NO